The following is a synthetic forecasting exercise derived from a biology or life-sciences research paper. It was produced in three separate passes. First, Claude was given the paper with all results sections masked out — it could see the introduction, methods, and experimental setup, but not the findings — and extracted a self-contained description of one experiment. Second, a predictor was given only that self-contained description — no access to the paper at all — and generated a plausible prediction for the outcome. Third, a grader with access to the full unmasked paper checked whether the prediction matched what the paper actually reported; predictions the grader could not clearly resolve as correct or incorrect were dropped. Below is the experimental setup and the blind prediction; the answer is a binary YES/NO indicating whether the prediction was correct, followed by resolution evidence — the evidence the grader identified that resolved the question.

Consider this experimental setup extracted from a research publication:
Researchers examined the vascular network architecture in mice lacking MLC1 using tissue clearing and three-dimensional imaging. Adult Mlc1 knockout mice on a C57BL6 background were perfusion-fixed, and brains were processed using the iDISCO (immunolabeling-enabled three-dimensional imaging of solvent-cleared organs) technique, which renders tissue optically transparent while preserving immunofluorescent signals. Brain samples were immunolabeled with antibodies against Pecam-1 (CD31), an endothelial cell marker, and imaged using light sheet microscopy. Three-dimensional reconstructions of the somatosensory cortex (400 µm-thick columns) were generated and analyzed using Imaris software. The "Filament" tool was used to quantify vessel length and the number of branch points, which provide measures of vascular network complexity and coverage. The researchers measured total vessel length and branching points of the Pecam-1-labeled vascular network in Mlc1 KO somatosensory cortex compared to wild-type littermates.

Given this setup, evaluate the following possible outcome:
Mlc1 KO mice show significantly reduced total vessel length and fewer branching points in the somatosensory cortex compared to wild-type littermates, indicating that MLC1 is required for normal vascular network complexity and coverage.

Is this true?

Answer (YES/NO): NO